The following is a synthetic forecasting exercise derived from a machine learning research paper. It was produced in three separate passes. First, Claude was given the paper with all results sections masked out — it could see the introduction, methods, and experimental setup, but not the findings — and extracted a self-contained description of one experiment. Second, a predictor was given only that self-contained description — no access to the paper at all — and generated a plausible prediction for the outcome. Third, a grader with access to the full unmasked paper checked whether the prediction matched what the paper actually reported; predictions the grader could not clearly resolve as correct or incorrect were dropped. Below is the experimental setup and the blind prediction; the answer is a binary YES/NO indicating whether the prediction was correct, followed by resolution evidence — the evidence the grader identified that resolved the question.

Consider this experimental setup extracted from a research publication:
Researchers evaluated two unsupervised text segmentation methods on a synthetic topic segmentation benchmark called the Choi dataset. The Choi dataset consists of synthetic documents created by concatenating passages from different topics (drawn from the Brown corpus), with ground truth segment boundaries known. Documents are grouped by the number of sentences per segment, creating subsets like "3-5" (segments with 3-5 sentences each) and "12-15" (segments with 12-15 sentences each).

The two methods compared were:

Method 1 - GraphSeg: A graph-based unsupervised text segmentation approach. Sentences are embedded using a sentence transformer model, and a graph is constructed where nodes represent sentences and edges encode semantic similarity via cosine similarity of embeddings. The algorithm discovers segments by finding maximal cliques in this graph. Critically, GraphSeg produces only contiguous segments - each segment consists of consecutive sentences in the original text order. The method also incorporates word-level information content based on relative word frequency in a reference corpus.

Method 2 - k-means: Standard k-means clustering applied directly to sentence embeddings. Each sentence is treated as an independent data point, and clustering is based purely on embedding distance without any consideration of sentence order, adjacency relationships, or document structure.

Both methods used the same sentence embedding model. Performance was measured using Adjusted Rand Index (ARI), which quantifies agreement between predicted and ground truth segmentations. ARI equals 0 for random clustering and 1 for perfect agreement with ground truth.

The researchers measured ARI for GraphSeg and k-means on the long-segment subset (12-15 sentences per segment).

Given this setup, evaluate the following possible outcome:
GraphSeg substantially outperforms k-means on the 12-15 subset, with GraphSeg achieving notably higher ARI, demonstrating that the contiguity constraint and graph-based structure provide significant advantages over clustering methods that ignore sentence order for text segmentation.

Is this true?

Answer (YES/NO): NO